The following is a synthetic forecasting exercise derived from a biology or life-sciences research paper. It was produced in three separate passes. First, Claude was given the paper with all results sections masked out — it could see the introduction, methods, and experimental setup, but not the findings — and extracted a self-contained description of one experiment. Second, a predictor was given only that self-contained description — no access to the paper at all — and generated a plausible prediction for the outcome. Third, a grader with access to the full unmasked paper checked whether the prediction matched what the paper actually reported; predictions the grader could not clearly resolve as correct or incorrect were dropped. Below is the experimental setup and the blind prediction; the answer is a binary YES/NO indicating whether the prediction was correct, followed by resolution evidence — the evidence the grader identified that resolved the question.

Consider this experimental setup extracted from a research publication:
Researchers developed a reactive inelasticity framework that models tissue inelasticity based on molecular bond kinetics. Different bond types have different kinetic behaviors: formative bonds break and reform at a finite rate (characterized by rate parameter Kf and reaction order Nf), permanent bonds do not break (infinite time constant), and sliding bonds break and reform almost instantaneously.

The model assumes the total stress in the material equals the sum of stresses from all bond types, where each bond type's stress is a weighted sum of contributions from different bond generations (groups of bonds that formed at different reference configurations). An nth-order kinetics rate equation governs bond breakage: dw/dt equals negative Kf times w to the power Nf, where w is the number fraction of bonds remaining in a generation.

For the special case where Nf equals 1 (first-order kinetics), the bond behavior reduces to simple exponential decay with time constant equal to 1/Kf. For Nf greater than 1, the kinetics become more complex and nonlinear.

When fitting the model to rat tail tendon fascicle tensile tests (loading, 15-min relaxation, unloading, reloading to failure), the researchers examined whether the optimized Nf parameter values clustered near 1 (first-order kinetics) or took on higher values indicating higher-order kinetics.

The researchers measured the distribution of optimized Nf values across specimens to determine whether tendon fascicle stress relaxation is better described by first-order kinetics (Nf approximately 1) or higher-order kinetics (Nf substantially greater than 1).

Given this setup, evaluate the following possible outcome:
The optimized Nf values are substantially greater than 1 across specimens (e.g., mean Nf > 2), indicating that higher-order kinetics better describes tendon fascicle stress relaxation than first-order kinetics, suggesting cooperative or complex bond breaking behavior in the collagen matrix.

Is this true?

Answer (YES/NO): NO